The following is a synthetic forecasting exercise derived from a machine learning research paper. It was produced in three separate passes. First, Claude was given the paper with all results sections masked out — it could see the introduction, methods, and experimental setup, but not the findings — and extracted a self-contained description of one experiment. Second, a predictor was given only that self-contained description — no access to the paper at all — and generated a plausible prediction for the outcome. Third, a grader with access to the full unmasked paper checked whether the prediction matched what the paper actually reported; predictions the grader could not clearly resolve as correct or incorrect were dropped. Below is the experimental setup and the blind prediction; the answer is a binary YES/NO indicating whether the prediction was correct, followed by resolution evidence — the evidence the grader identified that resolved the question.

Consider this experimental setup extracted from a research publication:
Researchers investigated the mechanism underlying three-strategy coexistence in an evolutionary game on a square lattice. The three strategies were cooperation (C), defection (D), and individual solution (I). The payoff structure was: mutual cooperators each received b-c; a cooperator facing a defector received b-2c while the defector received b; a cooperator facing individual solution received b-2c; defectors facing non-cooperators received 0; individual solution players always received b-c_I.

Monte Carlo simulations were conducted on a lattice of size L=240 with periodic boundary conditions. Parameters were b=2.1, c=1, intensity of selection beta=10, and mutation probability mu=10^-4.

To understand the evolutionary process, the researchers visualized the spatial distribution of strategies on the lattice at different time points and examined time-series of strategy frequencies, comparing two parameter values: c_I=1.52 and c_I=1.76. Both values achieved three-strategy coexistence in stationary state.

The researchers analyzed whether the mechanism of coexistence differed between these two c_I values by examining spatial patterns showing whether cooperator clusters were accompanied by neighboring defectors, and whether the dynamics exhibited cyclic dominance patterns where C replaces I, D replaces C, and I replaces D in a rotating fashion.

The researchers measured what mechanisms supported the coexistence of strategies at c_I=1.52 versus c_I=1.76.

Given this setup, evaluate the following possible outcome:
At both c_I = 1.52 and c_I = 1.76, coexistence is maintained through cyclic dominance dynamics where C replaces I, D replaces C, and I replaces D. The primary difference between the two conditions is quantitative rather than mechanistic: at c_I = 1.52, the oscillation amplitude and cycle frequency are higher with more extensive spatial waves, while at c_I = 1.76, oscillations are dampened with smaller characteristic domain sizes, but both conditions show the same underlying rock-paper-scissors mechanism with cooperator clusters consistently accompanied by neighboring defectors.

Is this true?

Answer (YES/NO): NO